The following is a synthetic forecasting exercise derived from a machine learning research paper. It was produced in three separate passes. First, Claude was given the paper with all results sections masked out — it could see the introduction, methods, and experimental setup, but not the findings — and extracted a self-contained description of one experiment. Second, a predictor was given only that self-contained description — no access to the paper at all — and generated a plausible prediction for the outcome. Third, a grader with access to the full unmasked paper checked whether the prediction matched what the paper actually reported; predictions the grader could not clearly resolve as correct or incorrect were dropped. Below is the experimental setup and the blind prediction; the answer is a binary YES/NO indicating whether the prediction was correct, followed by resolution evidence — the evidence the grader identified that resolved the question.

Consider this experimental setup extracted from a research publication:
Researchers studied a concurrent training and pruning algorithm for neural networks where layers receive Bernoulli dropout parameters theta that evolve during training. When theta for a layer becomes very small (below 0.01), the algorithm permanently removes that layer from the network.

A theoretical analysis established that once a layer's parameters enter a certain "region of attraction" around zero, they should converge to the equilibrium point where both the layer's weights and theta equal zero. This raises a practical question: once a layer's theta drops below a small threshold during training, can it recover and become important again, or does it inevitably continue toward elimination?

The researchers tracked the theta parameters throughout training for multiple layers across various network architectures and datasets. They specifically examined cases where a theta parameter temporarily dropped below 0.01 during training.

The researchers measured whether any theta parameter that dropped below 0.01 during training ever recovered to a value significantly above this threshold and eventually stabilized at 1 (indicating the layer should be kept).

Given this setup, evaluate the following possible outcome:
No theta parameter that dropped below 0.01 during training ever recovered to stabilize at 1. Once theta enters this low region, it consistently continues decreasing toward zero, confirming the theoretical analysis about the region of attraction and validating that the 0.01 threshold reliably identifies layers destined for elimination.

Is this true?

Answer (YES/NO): YES